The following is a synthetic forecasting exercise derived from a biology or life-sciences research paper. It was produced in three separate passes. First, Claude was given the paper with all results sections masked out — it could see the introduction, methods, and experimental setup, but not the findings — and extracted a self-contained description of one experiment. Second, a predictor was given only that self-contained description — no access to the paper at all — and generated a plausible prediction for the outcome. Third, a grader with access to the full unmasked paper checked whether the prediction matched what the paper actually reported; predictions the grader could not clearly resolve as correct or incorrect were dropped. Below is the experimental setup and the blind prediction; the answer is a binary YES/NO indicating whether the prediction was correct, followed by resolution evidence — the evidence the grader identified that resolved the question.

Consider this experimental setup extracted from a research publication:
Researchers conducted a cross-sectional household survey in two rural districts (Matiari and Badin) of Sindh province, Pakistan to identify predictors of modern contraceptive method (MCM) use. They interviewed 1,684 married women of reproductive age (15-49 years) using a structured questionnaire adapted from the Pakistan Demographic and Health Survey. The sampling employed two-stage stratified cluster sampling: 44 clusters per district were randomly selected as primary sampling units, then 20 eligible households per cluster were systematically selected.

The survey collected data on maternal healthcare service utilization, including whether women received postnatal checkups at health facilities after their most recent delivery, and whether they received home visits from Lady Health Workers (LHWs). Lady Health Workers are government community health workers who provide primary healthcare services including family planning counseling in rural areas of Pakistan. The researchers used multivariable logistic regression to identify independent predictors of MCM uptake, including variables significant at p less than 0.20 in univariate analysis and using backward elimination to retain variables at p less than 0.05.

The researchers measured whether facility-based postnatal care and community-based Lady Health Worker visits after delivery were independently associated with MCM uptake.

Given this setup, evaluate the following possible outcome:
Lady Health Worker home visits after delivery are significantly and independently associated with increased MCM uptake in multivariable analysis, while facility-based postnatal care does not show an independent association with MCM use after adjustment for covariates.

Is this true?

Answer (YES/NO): NO